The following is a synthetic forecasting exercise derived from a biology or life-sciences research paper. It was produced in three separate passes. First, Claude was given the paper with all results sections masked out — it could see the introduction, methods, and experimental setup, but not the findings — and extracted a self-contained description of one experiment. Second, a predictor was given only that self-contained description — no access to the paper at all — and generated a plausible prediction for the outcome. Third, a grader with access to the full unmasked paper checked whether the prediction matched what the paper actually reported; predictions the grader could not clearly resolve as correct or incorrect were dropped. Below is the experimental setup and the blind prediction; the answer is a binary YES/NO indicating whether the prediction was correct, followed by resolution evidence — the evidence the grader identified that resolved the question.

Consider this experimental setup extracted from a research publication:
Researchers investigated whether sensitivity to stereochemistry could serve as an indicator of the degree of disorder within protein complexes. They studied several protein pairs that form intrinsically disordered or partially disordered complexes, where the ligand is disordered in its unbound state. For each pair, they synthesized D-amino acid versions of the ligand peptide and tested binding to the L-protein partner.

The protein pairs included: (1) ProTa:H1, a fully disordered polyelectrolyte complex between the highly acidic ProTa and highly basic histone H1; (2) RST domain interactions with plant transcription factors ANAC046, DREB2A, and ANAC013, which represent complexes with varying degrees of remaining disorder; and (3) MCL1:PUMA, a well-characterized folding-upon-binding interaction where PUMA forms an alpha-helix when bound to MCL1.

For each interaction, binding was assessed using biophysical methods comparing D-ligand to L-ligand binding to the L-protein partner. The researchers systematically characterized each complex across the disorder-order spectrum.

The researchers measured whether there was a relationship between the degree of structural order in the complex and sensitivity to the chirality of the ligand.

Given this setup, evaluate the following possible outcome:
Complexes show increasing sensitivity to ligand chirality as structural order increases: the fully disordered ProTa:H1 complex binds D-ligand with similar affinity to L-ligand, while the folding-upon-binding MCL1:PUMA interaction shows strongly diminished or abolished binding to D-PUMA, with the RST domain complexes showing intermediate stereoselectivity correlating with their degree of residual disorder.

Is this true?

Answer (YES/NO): YES